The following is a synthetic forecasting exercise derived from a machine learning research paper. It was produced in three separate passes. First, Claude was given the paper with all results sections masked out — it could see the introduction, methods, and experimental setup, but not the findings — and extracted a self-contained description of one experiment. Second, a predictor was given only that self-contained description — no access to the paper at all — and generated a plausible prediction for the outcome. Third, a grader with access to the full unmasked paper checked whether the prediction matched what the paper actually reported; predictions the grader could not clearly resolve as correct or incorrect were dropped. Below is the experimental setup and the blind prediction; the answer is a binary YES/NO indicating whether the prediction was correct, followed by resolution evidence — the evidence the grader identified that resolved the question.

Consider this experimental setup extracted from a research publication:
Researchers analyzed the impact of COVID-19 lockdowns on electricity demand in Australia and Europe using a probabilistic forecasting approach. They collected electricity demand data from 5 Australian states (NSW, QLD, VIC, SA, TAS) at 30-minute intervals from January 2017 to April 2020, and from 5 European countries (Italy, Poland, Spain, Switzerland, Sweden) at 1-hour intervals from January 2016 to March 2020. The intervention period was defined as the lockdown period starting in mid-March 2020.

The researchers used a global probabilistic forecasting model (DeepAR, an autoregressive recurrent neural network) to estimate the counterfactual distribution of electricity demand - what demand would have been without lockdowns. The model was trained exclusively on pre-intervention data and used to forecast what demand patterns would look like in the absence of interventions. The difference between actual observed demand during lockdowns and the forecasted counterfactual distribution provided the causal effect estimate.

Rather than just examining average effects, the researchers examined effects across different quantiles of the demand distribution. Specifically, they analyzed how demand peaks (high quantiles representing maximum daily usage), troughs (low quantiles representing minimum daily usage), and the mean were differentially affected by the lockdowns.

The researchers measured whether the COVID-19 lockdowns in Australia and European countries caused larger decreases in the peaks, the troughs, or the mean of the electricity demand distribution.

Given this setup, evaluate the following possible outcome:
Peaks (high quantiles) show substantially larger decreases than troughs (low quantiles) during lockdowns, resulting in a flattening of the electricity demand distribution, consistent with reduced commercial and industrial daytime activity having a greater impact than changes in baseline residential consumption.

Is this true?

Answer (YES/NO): NO